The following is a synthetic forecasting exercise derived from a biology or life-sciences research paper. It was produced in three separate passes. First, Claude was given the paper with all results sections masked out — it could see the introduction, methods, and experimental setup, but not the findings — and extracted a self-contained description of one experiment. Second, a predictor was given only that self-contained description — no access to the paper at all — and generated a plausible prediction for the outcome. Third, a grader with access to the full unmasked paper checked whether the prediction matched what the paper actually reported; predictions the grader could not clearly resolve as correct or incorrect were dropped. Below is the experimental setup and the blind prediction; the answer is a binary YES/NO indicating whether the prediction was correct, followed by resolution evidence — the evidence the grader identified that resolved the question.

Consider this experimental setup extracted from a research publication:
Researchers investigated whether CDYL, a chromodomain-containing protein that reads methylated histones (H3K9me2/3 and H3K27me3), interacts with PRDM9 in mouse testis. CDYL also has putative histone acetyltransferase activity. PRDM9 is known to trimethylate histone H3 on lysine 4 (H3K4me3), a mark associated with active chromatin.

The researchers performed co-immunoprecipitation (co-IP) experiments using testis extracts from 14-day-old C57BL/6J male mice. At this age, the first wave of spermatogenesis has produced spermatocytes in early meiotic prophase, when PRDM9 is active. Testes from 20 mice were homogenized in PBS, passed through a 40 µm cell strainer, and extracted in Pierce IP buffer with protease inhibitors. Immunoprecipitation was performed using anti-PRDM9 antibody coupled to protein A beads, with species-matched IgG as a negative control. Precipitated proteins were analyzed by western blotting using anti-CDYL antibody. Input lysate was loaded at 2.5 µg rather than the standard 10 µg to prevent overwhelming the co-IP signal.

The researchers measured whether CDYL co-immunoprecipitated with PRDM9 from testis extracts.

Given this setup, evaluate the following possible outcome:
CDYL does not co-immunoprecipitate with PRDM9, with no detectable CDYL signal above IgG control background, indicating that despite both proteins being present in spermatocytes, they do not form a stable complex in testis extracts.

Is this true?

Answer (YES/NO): NO